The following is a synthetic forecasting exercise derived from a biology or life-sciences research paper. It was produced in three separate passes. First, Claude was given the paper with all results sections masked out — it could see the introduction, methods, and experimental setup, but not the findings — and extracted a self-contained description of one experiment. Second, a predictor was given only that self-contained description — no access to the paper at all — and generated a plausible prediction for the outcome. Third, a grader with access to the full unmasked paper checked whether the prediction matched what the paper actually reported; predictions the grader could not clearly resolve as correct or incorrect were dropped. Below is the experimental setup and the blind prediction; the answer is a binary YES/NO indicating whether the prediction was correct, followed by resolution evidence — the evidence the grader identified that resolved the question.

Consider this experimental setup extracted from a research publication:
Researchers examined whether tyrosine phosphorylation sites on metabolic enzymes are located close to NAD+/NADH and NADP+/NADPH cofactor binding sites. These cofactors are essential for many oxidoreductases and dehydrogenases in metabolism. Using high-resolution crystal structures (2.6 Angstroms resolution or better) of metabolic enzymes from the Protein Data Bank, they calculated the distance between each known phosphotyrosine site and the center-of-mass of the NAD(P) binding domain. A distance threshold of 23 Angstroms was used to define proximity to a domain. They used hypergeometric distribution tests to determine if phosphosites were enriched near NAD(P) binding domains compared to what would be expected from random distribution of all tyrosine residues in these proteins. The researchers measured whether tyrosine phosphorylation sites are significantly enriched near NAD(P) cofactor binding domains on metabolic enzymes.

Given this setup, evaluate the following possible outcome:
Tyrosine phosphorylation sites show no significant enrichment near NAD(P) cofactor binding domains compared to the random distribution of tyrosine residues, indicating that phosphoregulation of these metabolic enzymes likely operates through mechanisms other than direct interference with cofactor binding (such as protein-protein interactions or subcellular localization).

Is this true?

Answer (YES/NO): NO